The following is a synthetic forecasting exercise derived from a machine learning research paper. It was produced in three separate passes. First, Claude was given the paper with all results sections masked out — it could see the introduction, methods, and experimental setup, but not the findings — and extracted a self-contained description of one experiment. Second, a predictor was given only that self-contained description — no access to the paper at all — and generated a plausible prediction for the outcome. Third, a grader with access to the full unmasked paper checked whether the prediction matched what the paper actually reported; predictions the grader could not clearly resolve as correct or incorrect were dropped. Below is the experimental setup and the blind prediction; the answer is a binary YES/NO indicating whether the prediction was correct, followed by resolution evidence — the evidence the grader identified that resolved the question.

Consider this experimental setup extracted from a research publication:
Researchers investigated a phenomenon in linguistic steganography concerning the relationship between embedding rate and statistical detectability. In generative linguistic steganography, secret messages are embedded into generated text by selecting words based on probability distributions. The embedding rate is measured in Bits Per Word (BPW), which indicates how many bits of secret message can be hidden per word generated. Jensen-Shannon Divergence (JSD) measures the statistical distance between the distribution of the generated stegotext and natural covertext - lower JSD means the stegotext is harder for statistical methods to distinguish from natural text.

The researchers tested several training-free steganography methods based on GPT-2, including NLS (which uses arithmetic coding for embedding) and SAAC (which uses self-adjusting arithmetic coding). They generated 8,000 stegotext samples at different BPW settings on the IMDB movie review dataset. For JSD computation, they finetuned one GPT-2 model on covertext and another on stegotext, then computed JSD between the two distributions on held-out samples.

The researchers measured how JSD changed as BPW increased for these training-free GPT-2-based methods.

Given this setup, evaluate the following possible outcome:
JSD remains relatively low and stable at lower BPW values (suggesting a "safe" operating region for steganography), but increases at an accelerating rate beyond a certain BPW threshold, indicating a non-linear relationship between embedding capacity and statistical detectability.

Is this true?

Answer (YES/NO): NO